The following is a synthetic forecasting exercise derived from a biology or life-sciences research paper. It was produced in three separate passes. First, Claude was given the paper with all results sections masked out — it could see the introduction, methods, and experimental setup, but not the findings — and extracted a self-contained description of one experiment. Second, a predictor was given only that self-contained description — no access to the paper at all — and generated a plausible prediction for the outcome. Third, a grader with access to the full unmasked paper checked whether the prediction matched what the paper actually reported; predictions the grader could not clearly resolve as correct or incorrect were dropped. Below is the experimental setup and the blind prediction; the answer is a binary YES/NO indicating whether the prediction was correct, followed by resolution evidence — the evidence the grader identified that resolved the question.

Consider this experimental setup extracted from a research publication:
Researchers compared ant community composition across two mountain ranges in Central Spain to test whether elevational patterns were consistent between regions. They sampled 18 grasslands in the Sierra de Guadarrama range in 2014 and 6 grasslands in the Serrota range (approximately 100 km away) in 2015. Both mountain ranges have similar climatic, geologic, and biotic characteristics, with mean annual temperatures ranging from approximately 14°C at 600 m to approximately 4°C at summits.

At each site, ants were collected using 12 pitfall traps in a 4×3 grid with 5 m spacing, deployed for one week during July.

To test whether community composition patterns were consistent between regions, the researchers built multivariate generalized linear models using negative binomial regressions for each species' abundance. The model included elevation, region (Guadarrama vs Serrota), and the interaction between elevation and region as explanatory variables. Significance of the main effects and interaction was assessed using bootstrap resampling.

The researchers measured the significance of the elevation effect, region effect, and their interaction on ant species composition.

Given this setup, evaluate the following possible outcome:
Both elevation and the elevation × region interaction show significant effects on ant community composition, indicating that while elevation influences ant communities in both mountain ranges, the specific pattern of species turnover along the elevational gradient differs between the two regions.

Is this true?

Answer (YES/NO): NO